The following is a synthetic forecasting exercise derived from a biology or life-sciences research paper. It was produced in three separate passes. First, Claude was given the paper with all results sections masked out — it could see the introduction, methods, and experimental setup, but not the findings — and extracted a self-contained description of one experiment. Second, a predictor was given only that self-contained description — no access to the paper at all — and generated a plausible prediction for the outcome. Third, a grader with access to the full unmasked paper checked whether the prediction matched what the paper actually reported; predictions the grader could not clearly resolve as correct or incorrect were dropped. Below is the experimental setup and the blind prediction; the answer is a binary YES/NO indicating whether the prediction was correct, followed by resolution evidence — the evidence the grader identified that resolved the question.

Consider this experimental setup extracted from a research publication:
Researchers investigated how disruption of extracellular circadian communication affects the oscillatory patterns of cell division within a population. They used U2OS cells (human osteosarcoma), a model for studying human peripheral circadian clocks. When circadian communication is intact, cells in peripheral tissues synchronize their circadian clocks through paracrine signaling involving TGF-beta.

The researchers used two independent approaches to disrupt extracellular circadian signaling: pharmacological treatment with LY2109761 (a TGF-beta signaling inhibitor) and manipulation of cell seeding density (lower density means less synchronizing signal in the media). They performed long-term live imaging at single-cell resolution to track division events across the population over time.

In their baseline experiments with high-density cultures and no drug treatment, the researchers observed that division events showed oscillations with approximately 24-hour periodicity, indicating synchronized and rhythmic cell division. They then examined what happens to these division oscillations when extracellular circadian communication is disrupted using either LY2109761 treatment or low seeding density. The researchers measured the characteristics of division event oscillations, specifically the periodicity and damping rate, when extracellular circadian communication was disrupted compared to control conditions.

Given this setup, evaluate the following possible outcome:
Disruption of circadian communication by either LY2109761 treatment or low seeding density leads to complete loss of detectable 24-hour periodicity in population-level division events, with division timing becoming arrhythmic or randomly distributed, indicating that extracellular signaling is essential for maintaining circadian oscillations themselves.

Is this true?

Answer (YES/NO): NO